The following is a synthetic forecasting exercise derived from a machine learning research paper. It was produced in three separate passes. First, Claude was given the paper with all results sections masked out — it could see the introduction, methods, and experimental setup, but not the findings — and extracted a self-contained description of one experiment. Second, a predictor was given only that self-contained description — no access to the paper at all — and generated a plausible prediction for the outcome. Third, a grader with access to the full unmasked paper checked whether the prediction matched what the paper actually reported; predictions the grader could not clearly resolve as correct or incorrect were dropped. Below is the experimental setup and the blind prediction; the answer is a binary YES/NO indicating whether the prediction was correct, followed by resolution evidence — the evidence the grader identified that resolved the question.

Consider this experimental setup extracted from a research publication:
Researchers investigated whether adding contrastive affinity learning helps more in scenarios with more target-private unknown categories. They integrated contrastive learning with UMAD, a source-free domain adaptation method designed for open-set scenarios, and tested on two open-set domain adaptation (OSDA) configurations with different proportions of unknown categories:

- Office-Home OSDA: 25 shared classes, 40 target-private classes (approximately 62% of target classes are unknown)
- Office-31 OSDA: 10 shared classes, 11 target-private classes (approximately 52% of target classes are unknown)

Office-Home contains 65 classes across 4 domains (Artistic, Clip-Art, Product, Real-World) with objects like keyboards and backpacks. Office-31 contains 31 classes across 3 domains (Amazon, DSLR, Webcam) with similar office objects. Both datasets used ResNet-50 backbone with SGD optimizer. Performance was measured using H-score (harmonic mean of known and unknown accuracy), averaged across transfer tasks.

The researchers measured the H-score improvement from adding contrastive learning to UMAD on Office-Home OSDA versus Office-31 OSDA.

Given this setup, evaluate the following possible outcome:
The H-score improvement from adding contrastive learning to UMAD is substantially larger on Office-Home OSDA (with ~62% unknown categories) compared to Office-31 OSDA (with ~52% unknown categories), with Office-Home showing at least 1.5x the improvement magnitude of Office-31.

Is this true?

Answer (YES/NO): NO